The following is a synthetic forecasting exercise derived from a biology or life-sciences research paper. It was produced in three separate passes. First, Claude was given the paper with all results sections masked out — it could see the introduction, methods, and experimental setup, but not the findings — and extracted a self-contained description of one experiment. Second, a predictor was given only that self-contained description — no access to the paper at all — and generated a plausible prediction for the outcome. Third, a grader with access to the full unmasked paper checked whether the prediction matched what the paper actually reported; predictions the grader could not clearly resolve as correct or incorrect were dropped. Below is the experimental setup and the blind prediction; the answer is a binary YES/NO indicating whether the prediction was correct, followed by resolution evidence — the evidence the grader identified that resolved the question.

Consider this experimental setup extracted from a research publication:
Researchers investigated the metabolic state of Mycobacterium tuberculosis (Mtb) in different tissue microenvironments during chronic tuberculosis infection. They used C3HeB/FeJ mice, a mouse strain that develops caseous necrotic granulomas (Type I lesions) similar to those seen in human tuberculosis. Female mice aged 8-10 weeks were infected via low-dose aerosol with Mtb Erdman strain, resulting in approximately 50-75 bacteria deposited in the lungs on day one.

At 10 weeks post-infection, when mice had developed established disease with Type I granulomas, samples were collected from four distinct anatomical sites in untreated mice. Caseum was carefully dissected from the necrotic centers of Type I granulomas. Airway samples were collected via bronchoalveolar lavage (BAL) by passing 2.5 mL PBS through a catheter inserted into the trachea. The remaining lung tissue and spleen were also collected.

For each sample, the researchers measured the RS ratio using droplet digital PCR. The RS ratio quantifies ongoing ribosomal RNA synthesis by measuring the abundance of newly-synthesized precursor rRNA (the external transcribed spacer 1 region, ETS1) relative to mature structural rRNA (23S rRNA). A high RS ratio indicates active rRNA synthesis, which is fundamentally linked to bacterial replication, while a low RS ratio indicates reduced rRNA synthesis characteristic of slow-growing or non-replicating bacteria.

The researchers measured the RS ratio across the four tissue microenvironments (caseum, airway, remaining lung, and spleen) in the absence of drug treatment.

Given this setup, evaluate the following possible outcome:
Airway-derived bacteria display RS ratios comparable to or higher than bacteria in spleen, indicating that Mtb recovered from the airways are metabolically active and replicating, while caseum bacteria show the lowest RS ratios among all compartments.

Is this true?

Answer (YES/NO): YES